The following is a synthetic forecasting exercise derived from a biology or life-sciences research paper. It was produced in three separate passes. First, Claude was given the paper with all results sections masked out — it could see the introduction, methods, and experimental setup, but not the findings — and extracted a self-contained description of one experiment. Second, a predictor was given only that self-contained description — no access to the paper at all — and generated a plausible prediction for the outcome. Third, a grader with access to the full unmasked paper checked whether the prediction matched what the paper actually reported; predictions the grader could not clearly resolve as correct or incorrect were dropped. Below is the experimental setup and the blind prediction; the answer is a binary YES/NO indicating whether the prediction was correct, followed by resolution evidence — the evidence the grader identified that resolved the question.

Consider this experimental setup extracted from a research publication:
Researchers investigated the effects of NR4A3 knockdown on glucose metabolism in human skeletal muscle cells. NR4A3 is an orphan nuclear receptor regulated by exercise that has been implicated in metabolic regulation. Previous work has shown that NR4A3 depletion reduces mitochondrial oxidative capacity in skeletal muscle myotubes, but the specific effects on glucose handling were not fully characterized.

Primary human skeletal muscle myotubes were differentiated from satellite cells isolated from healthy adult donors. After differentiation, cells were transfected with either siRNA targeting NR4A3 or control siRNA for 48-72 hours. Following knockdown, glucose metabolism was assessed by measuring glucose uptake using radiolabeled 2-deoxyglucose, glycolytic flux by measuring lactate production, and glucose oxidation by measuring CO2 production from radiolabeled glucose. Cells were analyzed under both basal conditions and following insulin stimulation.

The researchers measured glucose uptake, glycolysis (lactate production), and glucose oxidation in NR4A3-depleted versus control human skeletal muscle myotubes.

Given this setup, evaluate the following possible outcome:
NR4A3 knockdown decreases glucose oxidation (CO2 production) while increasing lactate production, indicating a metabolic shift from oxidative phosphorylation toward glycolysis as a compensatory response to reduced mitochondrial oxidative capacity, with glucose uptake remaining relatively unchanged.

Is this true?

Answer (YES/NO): YES